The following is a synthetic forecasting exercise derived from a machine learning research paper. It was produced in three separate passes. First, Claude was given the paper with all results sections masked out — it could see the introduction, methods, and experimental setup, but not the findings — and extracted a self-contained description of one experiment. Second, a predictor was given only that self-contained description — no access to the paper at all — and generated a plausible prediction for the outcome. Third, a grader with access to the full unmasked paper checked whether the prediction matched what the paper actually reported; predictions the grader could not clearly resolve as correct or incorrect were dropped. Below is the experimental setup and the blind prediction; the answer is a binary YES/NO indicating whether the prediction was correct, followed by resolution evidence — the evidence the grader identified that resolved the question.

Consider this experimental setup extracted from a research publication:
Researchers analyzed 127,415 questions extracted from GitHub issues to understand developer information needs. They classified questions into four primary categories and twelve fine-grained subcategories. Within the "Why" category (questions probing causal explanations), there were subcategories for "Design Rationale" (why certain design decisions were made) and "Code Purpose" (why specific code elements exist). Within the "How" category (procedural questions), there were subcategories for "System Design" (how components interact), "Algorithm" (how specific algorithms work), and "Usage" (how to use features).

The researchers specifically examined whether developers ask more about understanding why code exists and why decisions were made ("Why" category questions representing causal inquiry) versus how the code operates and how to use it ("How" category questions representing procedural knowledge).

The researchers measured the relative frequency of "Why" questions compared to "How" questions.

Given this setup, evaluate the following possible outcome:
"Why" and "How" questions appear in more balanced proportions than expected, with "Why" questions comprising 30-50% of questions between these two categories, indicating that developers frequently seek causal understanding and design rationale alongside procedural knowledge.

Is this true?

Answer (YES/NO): YES